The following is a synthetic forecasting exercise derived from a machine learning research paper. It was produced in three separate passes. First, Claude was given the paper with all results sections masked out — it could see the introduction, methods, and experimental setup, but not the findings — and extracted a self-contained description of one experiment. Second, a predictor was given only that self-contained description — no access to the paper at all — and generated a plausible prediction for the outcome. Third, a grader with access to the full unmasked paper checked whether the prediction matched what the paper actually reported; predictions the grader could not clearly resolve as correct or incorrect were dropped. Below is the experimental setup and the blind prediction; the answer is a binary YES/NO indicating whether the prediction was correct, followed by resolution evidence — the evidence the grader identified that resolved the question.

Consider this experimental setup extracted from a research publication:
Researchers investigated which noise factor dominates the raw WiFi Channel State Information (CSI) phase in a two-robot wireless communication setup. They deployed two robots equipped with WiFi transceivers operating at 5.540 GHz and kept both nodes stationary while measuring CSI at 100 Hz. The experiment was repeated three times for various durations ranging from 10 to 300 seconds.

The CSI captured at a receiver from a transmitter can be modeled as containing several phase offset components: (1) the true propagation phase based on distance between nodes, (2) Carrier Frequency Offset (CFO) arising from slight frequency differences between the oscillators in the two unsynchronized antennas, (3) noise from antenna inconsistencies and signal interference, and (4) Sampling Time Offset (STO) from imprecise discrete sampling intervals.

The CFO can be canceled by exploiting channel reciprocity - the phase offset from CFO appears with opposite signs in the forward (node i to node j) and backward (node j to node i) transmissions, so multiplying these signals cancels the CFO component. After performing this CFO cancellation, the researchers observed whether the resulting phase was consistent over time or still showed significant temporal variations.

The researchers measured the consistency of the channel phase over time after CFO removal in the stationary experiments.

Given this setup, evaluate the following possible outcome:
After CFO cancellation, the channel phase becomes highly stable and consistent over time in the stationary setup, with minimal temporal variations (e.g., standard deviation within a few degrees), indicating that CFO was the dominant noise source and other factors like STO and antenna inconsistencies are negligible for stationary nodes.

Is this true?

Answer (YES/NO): YES